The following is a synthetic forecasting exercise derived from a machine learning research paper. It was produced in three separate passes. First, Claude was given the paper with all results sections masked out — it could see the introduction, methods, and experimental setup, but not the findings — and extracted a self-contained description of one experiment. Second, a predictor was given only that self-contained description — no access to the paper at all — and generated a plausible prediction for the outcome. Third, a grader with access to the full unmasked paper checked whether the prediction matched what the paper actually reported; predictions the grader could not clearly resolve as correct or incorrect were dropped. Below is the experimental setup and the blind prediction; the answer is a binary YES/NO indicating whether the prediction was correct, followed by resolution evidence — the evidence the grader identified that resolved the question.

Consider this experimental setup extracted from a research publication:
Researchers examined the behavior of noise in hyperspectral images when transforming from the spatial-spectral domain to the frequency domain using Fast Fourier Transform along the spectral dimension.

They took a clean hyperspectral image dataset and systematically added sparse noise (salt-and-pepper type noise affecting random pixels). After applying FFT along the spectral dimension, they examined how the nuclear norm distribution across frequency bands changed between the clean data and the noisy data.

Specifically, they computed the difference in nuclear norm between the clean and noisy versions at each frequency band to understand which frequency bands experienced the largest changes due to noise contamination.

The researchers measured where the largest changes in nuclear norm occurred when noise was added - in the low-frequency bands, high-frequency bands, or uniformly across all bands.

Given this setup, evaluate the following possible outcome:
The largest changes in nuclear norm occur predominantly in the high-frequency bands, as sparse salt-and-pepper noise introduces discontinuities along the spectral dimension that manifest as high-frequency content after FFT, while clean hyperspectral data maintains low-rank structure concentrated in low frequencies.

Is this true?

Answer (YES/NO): YES